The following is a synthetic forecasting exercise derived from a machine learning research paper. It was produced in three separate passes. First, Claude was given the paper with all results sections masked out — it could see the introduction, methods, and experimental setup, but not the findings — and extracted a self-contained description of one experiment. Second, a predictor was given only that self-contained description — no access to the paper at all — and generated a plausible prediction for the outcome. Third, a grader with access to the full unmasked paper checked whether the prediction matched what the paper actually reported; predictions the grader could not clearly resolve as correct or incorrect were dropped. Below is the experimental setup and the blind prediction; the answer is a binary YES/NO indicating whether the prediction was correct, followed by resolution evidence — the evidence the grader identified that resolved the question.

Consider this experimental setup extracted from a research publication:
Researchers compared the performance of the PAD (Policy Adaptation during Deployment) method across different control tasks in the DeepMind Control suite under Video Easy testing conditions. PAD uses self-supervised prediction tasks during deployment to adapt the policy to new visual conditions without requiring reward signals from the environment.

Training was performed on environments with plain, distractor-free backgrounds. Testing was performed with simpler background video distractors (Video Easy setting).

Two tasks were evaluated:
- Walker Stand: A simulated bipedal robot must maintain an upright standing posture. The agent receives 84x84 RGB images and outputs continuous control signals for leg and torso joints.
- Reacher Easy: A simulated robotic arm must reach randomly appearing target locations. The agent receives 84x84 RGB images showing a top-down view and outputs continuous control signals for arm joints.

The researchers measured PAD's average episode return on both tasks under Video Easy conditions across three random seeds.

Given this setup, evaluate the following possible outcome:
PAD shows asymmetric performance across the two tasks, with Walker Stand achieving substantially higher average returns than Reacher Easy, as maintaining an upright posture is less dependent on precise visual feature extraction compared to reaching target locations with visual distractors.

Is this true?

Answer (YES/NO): YES